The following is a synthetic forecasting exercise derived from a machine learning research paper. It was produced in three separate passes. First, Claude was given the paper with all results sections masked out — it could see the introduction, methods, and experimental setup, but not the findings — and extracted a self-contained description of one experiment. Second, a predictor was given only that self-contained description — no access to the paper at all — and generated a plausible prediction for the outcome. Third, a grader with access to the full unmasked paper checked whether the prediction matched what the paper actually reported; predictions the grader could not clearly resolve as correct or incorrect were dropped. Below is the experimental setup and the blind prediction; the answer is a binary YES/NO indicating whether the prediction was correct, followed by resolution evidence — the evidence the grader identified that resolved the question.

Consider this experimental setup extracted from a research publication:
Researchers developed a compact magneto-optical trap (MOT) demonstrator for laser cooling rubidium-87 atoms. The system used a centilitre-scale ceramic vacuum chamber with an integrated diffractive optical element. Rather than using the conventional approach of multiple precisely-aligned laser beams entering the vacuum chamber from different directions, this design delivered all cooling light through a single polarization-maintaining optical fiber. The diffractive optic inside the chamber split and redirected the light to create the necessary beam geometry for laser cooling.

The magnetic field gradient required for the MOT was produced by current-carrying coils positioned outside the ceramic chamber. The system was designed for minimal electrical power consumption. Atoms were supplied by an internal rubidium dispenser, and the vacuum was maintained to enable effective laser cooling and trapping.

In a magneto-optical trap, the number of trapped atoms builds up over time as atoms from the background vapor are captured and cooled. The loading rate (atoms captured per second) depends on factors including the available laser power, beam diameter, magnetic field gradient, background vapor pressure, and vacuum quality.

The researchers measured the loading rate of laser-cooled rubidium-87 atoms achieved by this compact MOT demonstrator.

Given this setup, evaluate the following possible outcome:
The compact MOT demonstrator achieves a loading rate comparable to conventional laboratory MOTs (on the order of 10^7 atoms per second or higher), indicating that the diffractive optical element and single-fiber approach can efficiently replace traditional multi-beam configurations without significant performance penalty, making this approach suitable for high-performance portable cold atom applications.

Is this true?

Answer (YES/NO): YES